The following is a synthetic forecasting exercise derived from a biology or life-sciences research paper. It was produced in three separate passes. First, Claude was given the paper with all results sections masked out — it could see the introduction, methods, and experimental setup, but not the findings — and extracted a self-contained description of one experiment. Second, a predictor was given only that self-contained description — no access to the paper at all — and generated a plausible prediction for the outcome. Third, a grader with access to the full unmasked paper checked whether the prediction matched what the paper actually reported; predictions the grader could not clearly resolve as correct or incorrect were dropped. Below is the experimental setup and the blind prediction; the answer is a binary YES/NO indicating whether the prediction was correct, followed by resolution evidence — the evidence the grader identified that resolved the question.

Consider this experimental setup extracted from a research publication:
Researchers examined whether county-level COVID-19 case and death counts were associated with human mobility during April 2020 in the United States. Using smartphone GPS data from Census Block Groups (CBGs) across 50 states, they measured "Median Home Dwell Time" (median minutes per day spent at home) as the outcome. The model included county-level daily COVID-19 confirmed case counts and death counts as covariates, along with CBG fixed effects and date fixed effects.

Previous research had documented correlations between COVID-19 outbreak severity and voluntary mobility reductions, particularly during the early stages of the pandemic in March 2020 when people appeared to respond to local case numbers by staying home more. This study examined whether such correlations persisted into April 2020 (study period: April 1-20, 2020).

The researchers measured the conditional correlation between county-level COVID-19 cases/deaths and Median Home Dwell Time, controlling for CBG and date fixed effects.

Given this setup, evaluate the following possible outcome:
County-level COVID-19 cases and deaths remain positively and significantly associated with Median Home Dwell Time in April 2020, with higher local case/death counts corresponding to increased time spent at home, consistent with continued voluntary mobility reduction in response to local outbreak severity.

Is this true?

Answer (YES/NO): NO